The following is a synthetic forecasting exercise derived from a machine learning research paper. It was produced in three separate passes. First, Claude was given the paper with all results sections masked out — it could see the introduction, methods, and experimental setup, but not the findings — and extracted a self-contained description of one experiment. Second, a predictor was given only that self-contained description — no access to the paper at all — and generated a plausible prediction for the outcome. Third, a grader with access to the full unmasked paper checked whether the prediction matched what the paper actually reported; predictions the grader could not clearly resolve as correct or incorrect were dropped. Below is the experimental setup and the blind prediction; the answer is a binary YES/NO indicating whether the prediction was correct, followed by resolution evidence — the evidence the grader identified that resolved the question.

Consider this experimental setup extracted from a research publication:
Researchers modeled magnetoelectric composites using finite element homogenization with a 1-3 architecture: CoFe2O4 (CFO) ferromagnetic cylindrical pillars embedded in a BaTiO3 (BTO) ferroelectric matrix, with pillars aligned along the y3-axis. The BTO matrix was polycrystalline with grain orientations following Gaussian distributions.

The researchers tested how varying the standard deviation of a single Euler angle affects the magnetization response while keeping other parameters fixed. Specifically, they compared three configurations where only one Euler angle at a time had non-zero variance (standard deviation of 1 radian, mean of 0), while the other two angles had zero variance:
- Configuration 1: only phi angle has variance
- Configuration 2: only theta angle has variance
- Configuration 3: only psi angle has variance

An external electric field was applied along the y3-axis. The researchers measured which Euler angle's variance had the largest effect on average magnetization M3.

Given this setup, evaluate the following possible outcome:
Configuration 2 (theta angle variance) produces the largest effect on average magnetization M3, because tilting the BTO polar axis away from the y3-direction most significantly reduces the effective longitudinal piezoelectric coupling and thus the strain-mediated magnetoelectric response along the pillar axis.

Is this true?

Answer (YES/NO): NO